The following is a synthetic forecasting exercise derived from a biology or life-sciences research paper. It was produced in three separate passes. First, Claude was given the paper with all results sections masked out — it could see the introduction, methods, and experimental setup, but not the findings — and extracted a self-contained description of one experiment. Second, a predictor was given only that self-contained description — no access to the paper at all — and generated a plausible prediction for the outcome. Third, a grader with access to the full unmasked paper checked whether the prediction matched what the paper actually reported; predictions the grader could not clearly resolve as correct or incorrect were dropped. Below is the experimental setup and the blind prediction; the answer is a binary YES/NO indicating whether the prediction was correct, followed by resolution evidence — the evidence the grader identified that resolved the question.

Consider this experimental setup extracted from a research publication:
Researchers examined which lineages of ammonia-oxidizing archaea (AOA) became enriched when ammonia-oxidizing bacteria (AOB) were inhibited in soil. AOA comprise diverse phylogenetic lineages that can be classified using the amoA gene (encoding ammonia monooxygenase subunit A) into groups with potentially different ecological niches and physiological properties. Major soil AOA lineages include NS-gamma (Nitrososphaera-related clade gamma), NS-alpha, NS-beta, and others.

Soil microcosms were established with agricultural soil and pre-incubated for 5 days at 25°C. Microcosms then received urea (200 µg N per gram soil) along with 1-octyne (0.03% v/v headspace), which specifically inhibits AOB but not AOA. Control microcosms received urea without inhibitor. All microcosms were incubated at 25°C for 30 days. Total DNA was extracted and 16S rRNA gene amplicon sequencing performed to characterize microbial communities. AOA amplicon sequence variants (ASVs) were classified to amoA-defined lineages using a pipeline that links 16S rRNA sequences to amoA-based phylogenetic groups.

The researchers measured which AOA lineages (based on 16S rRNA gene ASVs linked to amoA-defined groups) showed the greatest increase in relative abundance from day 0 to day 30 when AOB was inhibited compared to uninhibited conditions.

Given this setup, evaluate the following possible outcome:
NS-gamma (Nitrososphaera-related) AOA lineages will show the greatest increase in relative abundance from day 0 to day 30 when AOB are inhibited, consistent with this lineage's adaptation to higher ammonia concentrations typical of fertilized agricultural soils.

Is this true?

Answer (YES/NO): NO